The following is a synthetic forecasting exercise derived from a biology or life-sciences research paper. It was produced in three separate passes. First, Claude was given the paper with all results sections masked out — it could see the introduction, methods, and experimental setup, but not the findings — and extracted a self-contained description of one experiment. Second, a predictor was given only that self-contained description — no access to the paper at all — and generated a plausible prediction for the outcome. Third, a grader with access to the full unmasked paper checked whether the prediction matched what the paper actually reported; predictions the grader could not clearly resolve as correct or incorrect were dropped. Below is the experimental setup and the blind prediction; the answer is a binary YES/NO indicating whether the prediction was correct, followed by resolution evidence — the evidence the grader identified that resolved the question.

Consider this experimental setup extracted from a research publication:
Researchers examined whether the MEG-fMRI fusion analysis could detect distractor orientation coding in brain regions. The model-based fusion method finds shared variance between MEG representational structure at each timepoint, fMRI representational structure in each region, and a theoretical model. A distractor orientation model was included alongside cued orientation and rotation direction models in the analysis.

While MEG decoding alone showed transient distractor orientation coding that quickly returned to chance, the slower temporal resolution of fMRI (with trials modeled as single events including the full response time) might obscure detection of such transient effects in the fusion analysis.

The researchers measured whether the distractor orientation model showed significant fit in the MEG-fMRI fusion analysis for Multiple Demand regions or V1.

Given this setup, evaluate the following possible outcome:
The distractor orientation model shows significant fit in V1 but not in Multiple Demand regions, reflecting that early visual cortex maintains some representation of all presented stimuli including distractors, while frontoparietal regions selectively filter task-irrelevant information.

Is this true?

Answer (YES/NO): NO